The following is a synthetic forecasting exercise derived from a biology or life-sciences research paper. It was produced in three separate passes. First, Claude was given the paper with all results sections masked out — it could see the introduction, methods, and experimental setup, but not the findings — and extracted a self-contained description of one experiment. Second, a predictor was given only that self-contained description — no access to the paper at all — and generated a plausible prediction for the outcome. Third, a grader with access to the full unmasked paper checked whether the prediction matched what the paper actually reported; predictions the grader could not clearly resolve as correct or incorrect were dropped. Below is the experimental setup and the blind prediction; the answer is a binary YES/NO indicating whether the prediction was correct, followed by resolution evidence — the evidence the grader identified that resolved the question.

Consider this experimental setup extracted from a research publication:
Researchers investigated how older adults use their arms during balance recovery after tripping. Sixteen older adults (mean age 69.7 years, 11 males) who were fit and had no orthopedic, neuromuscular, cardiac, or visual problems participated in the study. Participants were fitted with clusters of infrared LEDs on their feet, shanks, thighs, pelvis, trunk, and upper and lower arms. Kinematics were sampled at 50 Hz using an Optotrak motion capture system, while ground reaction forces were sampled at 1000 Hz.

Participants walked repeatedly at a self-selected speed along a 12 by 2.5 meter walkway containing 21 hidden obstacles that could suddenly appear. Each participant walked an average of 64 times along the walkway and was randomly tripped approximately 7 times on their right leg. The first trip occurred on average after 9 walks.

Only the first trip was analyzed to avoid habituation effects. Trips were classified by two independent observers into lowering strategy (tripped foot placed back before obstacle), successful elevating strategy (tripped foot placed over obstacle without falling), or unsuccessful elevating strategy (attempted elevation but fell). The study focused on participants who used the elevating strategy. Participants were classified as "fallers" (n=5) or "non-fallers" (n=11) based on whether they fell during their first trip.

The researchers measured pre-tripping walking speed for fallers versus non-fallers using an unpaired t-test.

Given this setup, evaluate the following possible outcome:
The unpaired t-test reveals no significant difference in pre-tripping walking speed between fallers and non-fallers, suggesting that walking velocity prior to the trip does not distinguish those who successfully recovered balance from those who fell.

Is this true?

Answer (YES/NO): YES